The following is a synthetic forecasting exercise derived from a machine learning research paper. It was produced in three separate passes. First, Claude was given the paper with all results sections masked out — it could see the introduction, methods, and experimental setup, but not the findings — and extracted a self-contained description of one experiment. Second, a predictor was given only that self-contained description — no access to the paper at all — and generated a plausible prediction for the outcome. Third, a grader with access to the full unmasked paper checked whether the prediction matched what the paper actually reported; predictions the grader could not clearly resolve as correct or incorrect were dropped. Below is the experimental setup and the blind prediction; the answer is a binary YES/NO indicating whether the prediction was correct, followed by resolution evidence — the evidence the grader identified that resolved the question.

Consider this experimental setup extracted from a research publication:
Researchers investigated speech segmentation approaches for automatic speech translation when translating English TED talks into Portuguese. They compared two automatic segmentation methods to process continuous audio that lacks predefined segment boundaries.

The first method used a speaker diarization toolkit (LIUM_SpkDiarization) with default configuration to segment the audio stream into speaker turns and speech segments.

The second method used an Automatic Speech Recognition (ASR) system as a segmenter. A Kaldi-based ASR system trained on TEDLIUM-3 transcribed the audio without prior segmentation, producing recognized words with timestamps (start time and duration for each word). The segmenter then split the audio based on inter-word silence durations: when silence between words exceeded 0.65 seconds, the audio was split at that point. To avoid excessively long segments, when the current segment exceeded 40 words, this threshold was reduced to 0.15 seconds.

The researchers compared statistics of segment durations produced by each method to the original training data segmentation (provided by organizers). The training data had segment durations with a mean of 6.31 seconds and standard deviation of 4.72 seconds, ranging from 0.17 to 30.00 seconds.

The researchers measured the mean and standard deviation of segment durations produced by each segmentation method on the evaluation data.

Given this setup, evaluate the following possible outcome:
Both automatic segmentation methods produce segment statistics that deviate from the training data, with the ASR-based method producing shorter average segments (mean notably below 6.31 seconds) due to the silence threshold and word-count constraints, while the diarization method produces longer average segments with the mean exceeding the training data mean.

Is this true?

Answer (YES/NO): NO